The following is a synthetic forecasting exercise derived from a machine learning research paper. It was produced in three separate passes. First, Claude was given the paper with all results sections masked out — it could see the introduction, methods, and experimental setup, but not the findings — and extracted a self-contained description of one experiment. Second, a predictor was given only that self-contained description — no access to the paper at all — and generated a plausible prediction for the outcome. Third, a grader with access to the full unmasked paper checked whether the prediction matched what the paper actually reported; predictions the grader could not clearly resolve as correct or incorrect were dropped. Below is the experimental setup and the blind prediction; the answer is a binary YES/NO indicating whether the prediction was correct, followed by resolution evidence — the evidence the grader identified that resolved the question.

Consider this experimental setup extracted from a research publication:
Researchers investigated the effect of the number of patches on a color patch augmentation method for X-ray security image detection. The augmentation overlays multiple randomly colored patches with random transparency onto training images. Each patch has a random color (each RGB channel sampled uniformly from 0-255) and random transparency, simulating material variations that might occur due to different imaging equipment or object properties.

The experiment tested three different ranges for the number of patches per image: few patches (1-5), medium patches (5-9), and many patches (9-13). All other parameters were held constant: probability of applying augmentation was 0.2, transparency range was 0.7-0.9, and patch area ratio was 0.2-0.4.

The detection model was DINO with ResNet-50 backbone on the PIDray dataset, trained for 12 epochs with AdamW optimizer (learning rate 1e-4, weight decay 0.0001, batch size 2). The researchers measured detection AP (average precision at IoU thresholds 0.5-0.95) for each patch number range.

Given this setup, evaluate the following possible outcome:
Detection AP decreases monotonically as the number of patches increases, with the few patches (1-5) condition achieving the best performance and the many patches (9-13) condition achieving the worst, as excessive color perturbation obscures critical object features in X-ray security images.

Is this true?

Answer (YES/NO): YES